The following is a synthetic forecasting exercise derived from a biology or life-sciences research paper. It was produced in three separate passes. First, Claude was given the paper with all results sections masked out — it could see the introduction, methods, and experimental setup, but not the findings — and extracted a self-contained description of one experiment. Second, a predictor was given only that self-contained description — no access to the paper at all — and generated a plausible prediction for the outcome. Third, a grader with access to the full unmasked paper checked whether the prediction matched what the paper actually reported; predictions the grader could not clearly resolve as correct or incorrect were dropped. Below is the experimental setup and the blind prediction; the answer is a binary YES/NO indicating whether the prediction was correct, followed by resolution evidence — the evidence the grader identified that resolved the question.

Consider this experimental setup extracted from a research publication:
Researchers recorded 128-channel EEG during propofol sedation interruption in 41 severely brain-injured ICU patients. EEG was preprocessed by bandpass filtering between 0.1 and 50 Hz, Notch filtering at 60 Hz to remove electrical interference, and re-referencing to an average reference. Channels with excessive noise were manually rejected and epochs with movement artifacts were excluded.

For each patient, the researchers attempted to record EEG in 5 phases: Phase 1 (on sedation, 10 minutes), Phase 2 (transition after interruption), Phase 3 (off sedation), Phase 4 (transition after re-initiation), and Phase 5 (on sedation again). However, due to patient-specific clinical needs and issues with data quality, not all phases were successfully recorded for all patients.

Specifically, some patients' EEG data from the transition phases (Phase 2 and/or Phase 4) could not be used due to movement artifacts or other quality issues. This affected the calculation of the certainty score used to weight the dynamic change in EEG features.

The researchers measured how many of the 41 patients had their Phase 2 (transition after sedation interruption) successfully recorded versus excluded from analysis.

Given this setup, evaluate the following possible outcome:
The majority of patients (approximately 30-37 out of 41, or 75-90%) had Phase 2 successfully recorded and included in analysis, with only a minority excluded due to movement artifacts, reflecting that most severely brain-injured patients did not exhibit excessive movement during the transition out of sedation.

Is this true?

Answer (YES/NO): YES